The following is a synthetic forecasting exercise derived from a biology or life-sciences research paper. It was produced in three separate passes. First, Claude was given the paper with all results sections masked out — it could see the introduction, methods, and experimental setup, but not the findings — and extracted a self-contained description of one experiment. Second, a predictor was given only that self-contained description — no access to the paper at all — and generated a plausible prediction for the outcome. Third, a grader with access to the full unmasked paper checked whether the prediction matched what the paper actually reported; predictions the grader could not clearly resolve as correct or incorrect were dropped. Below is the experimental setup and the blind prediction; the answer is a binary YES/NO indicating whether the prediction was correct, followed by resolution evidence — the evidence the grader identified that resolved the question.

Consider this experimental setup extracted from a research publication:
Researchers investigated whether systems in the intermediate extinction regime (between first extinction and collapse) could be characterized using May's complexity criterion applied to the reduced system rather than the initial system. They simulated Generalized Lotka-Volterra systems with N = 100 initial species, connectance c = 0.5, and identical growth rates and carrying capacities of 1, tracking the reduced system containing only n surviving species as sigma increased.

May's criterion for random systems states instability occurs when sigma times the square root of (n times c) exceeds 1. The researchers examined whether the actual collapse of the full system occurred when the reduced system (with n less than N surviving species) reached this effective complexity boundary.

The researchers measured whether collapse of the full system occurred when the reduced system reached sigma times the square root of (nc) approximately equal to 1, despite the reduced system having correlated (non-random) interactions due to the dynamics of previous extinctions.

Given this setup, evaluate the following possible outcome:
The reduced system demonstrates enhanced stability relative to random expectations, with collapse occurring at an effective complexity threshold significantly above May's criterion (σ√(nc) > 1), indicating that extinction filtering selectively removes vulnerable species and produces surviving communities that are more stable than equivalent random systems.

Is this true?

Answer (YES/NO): NO